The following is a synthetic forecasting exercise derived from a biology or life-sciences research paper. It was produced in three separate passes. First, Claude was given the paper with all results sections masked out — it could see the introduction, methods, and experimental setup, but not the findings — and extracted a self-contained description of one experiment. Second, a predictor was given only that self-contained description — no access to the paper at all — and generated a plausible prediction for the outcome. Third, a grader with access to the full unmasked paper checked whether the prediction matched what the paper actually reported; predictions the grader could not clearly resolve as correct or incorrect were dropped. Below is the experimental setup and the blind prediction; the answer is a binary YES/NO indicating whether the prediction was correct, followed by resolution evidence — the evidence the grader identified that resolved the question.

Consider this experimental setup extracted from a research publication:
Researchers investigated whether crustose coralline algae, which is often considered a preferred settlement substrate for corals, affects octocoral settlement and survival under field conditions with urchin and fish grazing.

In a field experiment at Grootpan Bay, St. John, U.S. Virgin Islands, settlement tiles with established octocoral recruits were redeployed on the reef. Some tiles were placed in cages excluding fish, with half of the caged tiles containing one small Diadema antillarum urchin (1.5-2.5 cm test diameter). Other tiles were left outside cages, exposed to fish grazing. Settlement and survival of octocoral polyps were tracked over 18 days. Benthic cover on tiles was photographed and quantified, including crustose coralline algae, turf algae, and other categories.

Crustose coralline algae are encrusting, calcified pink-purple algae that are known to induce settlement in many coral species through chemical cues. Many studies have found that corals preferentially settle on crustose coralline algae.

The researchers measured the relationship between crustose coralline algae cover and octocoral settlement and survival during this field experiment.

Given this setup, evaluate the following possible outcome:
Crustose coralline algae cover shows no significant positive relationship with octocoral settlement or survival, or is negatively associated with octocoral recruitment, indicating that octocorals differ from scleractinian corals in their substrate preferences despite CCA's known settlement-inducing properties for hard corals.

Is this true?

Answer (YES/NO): YES